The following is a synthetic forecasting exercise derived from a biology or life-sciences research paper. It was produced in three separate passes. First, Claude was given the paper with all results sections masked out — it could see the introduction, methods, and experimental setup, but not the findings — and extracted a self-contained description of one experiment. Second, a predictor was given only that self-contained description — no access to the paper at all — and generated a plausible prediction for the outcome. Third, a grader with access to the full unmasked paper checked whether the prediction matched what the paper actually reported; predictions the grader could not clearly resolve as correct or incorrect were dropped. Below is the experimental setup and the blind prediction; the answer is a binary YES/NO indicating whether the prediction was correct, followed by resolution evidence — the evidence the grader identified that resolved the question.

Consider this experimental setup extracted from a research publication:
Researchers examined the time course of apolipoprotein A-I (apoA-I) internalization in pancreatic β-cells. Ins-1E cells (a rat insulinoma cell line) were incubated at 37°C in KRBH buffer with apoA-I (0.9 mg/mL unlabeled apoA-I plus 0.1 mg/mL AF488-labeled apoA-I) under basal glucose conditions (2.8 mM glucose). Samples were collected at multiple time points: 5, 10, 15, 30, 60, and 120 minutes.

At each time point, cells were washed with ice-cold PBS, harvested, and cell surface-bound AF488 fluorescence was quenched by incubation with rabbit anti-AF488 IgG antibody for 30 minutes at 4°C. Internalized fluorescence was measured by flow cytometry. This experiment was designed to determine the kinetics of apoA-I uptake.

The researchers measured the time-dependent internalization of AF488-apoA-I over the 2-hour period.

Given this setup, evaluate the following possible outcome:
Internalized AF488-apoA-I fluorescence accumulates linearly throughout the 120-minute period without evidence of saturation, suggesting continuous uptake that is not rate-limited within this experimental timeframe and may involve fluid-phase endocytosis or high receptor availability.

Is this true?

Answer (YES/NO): YES